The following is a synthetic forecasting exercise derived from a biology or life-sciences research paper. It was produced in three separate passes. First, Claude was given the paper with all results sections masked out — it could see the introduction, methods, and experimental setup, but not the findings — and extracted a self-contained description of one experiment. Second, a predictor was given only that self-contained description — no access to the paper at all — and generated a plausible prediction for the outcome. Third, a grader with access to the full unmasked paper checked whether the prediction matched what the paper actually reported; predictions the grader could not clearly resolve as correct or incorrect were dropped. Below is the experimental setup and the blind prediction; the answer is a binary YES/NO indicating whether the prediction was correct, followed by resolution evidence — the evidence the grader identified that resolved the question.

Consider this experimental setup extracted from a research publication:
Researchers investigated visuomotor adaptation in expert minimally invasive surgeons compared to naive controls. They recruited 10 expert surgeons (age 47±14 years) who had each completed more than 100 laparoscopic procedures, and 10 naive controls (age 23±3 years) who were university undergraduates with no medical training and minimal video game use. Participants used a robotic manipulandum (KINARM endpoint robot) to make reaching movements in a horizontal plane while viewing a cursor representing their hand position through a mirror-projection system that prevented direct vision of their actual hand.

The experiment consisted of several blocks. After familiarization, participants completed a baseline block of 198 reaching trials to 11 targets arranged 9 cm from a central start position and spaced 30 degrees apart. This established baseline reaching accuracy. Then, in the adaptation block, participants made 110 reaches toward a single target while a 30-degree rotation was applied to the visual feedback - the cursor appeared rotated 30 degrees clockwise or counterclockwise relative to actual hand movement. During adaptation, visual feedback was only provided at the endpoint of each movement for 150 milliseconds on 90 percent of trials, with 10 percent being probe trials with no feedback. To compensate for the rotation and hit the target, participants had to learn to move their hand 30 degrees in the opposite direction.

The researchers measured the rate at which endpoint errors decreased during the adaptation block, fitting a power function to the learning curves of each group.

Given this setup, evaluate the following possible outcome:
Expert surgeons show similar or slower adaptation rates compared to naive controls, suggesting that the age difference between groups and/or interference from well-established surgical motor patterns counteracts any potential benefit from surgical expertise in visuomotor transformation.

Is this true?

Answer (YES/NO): NO